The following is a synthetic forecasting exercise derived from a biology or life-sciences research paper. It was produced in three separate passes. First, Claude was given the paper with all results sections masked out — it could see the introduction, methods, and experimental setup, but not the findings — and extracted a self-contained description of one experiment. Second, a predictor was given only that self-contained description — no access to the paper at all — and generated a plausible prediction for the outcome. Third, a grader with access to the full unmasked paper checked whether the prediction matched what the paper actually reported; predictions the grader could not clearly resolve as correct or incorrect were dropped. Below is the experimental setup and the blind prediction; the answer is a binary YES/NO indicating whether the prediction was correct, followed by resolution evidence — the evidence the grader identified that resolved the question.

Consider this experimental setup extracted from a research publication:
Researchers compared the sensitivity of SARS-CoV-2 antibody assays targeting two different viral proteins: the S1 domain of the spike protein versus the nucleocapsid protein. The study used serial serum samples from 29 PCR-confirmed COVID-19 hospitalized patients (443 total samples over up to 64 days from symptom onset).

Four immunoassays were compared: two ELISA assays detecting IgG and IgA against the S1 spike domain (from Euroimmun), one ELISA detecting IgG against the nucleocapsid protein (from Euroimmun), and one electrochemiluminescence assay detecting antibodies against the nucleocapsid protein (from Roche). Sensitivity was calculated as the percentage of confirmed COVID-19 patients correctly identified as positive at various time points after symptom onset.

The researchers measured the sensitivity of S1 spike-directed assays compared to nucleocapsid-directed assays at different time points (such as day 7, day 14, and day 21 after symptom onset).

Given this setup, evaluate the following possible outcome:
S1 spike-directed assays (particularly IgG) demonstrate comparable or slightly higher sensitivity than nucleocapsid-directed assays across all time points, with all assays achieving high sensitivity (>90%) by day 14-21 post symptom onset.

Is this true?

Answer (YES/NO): NO